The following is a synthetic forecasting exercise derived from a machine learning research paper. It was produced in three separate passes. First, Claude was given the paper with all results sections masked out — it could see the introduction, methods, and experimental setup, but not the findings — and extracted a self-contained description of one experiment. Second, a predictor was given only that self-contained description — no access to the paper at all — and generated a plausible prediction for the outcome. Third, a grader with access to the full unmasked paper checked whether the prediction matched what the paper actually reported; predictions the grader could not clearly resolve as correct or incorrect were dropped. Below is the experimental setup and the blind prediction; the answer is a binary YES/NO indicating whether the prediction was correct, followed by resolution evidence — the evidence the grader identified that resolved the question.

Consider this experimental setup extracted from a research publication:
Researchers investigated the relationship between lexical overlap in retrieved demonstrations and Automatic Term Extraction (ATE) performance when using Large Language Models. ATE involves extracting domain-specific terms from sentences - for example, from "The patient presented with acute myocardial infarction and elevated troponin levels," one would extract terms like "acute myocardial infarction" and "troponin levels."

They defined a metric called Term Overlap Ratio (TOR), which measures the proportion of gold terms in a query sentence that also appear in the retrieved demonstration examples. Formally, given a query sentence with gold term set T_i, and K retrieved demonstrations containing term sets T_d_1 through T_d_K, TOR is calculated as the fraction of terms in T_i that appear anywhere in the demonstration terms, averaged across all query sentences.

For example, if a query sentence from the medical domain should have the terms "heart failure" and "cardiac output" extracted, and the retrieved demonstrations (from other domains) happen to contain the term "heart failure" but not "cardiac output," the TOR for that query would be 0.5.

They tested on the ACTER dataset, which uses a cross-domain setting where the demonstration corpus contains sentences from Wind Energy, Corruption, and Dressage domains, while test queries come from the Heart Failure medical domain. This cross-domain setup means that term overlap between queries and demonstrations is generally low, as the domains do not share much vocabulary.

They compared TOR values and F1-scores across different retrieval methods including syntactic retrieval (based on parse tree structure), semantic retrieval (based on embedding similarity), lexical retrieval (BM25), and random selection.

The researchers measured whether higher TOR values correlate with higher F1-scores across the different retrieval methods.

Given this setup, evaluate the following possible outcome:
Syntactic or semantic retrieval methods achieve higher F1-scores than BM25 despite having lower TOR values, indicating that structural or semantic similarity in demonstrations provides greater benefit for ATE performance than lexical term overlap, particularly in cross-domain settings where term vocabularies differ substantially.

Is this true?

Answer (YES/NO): YES